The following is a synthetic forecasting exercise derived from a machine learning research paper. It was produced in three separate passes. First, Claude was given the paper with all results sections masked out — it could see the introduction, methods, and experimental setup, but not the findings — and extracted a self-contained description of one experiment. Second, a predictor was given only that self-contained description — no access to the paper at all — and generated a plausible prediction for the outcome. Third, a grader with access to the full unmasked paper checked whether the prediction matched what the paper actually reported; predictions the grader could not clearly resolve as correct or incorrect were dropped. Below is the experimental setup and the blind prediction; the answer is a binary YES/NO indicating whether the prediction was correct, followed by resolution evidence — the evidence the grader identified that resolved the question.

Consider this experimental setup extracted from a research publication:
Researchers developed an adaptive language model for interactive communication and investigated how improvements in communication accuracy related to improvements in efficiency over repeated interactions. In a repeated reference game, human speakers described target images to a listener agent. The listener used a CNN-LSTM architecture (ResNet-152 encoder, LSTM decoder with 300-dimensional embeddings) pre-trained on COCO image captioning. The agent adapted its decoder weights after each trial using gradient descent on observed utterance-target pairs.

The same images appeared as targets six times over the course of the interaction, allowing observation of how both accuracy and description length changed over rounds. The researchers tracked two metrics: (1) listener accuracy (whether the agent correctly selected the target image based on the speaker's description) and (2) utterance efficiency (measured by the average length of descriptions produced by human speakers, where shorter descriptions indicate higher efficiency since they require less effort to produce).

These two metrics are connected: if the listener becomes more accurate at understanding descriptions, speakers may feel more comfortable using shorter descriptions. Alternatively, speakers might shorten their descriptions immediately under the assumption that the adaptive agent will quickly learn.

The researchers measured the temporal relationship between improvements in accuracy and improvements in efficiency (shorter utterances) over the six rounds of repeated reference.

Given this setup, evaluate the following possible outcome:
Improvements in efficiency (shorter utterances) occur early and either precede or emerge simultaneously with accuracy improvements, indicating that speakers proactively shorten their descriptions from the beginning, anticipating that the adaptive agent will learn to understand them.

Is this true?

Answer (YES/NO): NO